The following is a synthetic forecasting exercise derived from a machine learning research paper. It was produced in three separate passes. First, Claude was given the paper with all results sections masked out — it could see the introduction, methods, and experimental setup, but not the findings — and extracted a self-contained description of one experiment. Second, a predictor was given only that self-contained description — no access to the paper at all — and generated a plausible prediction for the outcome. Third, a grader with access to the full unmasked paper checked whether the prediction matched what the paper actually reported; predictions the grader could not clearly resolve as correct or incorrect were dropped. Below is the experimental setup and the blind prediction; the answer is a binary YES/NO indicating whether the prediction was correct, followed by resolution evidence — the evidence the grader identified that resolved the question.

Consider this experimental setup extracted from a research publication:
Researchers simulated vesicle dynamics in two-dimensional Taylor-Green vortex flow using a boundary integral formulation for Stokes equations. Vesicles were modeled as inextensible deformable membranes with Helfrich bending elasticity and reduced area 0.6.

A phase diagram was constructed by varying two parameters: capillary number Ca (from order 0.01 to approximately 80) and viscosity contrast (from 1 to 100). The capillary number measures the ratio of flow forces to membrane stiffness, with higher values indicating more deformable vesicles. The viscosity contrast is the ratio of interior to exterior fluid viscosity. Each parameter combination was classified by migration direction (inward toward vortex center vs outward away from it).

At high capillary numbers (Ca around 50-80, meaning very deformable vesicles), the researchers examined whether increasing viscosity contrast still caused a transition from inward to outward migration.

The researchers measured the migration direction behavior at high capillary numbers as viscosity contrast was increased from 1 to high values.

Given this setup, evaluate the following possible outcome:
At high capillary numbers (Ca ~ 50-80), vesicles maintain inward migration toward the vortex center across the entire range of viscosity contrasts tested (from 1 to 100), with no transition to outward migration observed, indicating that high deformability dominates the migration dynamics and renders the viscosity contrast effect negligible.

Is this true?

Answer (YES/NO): NO